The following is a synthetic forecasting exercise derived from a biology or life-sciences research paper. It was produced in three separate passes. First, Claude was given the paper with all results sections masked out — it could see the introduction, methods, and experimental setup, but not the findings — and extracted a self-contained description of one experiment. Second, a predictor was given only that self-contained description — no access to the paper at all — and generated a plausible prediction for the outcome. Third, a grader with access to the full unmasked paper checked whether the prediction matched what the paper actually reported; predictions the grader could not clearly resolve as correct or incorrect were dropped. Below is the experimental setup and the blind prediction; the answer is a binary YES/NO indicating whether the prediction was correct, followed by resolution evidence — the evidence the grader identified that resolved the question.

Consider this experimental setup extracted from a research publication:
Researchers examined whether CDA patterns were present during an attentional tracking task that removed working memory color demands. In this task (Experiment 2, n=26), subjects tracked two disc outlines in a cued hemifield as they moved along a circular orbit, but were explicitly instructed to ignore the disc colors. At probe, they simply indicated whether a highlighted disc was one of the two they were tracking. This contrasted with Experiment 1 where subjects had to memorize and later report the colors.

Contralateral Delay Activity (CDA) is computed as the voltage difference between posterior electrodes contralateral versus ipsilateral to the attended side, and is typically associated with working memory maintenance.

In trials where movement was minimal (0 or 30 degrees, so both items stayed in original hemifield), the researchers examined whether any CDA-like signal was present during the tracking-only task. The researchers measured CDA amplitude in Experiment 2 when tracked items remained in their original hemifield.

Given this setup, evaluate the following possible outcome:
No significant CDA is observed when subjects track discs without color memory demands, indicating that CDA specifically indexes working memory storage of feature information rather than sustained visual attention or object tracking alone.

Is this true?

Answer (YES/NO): NO